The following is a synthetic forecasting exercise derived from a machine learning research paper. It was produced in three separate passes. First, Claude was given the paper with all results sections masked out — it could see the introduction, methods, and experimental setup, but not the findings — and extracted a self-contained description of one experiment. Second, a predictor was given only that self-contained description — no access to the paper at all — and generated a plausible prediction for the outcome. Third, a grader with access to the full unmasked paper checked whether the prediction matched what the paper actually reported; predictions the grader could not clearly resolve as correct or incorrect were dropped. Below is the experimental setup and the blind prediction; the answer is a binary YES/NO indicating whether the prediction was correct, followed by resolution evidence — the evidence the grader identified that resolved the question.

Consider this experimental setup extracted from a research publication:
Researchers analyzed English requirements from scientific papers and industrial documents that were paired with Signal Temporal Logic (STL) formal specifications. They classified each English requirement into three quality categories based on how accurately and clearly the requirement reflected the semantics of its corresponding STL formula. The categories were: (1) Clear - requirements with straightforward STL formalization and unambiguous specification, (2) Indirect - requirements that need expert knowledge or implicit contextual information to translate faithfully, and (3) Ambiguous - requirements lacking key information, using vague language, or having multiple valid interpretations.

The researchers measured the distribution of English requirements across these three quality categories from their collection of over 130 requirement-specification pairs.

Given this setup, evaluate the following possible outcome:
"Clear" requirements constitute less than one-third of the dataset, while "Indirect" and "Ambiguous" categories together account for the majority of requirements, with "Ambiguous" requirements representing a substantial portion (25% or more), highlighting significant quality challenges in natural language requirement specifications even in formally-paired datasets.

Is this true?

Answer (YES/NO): NO